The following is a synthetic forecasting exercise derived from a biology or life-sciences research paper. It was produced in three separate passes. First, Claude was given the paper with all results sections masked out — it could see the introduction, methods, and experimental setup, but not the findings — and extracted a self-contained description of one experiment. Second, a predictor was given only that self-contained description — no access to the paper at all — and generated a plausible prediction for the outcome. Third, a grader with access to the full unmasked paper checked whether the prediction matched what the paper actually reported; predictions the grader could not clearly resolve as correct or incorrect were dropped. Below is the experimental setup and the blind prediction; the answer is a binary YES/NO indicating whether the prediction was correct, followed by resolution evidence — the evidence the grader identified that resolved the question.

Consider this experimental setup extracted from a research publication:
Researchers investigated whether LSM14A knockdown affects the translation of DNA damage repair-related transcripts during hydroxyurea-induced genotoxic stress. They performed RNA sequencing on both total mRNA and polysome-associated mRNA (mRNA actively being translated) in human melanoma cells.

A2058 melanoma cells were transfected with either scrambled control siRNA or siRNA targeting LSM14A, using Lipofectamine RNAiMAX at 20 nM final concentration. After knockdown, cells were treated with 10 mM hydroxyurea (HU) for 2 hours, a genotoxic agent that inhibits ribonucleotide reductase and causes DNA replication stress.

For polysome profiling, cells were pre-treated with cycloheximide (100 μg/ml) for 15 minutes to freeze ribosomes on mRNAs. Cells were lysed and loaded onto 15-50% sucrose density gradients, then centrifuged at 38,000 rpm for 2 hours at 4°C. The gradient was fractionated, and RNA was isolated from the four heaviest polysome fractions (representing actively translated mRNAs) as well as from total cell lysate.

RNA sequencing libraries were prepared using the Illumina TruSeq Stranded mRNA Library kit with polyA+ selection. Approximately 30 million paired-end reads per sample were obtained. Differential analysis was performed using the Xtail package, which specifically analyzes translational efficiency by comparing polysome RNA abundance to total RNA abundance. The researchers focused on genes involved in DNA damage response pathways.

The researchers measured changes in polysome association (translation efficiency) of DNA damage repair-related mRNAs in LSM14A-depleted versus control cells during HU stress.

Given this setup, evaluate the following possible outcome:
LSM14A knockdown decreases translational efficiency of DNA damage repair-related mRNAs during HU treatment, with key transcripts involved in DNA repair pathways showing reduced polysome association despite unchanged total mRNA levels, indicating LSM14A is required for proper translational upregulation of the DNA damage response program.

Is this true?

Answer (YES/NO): NO